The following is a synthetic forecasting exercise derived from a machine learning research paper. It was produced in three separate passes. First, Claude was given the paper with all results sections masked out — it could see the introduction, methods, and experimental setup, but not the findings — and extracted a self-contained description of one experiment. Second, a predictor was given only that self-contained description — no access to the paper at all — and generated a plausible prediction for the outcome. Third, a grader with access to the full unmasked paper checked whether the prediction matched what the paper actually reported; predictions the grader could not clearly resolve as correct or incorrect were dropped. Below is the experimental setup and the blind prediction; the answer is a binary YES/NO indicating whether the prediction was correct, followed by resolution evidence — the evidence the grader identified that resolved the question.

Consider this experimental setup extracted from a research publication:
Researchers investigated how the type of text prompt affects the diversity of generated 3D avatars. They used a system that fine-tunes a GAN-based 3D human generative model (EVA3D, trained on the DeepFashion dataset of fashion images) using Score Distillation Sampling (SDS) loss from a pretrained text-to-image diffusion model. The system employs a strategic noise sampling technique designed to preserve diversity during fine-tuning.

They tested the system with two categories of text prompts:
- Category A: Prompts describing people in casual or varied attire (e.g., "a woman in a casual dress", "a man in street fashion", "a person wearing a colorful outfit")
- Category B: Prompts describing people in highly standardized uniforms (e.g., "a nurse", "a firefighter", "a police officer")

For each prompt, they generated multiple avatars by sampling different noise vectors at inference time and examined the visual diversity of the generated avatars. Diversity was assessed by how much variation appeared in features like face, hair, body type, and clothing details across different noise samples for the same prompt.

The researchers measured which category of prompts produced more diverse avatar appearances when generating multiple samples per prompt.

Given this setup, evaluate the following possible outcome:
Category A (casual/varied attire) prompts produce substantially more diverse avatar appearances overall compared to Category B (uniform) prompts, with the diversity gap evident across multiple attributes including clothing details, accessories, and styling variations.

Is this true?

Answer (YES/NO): NO